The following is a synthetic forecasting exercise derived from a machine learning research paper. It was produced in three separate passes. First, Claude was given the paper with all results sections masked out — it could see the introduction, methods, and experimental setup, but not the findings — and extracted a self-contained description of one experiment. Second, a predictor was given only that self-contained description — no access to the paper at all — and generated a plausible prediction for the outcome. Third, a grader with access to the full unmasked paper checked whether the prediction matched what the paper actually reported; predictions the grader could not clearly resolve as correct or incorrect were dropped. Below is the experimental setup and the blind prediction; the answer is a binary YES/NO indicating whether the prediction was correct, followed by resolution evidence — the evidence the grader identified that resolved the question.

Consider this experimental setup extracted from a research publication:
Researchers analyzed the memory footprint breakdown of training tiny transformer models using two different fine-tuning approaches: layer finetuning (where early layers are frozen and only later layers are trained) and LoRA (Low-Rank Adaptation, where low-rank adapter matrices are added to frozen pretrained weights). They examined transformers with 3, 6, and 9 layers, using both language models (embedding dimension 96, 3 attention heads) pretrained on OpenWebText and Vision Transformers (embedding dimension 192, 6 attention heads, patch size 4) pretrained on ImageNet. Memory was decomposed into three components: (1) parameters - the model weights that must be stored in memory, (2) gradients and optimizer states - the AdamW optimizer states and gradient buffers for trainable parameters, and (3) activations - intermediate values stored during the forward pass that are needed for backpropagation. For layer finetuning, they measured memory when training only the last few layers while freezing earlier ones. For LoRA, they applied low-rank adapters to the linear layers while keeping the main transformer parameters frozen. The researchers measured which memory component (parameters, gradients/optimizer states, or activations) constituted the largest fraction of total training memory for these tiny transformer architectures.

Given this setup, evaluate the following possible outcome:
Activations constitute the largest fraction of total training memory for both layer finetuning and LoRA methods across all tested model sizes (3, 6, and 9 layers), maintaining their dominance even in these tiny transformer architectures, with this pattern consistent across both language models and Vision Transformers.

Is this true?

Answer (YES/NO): YES